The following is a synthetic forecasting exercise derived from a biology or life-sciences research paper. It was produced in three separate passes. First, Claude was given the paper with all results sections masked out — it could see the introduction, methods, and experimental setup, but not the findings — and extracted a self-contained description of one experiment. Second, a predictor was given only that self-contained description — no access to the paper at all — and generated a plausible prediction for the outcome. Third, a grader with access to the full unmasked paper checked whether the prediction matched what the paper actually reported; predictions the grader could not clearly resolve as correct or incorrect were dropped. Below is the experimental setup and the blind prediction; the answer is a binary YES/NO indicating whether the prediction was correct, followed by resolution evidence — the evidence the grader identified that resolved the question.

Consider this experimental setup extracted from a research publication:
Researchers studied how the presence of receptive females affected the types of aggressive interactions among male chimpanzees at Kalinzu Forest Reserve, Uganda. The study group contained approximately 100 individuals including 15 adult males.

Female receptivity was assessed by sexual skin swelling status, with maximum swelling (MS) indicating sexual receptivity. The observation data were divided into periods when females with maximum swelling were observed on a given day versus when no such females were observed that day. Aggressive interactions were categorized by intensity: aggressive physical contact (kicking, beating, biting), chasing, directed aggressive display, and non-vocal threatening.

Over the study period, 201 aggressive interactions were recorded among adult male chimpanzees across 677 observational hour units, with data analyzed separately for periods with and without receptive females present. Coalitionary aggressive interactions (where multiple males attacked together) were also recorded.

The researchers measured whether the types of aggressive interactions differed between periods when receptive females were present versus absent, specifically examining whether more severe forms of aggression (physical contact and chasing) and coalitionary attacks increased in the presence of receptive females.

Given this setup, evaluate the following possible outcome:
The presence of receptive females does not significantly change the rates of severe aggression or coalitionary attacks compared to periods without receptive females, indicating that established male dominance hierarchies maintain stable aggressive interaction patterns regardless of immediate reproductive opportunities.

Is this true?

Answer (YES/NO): NO